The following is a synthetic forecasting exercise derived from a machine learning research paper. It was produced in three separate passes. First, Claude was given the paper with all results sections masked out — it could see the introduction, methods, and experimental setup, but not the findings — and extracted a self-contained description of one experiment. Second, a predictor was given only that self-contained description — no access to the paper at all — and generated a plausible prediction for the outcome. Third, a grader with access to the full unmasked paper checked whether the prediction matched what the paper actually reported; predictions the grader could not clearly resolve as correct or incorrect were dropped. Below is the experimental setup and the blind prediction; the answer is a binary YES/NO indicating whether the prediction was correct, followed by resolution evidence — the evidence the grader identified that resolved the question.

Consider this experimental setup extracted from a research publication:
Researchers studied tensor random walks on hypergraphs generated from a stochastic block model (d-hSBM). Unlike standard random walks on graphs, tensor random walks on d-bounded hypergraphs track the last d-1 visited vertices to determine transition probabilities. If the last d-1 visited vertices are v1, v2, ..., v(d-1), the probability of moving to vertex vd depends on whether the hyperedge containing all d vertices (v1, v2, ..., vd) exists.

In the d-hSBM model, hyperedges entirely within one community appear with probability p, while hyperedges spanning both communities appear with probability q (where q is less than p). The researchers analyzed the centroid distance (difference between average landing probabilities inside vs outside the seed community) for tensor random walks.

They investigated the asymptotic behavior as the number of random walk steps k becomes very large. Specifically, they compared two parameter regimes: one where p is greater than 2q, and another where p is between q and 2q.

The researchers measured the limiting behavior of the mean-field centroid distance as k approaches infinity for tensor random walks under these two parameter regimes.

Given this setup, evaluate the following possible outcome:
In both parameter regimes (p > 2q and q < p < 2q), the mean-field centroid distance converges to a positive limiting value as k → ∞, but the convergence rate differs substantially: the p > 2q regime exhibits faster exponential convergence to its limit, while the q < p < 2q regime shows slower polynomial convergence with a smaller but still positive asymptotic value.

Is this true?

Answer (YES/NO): NO